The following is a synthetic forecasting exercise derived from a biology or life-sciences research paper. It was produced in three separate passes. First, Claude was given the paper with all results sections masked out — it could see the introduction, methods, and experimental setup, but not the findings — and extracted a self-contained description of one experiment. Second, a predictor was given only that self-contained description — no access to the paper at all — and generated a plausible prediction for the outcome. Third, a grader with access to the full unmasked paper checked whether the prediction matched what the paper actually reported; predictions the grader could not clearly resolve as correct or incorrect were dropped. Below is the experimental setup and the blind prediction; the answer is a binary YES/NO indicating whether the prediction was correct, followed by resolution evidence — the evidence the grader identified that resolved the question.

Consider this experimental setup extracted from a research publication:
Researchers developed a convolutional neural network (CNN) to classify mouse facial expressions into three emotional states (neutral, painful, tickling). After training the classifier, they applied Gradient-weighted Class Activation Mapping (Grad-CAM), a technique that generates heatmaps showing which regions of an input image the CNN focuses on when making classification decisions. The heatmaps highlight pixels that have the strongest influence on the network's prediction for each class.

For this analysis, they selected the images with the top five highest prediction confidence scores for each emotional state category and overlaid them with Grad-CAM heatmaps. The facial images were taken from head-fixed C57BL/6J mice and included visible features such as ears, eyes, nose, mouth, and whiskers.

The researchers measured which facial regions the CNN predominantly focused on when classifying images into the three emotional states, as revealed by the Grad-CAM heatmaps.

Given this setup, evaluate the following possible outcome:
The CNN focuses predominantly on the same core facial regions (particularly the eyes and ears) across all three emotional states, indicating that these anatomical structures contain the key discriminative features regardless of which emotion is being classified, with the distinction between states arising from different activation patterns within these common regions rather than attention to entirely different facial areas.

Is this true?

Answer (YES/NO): NO